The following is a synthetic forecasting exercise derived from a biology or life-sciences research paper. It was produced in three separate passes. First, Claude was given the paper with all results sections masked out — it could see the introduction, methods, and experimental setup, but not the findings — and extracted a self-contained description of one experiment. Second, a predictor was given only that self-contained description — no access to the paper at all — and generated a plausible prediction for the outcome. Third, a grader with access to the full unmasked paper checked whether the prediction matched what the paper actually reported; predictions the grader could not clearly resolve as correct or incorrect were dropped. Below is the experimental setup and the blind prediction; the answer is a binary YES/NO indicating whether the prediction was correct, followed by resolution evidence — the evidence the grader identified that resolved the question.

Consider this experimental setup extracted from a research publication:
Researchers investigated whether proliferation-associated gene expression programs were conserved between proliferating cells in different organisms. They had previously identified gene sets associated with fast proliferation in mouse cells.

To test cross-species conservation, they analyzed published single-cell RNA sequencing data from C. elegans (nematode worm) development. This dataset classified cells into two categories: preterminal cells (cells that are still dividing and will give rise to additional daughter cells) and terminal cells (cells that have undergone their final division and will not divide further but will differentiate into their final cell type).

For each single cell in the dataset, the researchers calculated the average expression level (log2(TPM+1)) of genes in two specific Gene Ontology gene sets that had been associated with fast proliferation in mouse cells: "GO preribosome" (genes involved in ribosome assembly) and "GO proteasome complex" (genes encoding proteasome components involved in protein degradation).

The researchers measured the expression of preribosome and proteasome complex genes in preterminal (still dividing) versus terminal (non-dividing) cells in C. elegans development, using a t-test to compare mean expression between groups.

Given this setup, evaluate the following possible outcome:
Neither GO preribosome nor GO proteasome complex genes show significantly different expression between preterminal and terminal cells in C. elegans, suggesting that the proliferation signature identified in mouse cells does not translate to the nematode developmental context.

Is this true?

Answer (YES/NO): NO